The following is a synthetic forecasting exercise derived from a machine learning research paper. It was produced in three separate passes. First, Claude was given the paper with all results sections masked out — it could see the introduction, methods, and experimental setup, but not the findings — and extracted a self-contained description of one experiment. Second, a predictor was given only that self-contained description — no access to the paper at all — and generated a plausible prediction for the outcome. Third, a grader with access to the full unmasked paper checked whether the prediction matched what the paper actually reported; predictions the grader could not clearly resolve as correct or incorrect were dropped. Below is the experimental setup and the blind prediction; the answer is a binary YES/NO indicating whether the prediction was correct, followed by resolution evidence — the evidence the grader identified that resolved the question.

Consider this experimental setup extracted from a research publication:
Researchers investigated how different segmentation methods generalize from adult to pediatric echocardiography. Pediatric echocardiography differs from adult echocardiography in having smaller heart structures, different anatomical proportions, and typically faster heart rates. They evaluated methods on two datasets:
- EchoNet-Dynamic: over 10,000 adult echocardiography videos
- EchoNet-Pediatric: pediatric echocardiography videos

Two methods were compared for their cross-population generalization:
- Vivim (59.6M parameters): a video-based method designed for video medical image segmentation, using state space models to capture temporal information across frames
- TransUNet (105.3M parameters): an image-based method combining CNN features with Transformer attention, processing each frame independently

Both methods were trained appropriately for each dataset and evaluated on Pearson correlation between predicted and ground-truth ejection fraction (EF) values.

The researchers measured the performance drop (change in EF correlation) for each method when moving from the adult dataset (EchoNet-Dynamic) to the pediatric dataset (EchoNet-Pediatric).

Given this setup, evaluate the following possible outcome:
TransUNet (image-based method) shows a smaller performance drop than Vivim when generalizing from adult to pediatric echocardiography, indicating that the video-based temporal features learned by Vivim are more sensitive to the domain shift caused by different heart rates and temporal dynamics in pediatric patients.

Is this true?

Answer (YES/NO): YES